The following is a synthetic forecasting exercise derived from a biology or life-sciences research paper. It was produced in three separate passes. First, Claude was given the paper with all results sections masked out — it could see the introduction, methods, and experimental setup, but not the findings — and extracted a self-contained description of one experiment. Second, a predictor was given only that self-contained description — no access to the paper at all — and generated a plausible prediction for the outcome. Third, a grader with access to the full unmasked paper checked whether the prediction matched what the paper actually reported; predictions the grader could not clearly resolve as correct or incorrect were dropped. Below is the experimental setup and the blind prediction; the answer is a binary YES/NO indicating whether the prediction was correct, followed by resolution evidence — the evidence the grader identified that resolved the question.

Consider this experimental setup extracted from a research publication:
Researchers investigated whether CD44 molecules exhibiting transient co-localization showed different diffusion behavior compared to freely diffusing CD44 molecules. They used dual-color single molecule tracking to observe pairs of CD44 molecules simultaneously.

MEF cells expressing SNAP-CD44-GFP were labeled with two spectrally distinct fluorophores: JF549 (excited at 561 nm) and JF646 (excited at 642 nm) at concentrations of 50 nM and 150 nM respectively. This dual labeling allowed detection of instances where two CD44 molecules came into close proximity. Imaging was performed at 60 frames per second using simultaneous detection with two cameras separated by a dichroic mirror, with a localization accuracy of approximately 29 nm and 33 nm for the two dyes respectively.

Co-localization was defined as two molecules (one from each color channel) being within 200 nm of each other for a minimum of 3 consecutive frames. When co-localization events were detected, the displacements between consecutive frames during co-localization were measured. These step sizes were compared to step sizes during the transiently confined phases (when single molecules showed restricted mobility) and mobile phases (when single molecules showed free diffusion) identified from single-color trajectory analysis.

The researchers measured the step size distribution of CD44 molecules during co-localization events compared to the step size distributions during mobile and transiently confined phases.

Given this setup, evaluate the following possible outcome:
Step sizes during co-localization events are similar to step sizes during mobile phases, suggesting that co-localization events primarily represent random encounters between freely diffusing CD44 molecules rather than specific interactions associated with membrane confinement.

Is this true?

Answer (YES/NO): NO